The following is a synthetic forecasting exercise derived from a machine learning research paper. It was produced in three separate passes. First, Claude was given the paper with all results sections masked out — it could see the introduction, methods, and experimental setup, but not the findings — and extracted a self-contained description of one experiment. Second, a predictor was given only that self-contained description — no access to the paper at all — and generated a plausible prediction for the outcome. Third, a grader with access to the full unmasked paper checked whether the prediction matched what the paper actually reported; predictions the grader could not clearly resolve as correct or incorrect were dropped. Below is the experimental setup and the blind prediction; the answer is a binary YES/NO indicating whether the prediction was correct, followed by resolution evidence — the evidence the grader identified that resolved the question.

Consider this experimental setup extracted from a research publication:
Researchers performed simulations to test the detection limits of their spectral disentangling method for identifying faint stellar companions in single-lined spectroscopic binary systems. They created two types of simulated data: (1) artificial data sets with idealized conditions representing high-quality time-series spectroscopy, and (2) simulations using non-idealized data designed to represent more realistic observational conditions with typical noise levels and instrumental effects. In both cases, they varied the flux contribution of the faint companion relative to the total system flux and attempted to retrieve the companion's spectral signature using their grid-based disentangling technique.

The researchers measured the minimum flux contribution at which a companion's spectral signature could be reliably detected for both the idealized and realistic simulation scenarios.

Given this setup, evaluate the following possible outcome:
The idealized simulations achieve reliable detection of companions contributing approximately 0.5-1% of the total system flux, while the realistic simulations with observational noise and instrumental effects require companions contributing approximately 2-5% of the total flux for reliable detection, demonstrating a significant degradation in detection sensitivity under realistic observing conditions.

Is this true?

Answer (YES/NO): NO